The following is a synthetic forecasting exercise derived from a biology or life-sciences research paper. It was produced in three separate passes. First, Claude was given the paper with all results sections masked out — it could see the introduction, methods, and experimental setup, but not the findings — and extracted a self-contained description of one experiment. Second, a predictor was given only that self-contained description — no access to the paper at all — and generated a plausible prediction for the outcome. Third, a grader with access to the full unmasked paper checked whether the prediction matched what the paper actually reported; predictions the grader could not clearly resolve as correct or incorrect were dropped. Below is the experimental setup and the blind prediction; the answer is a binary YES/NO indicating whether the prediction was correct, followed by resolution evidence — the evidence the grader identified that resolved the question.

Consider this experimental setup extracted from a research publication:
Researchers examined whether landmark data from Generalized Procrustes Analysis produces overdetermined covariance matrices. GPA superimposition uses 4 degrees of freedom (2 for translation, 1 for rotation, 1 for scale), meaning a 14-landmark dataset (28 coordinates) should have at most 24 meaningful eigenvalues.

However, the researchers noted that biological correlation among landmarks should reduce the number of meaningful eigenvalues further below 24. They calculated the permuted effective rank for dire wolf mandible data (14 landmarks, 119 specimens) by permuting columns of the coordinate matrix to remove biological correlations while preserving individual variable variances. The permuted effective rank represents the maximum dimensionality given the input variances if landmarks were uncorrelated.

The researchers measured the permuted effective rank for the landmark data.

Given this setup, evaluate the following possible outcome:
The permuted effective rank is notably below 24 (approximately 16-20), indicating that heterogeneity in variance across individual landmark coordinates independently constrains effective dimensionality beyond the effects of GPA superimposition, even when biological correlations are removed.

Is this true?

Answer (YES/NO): NO